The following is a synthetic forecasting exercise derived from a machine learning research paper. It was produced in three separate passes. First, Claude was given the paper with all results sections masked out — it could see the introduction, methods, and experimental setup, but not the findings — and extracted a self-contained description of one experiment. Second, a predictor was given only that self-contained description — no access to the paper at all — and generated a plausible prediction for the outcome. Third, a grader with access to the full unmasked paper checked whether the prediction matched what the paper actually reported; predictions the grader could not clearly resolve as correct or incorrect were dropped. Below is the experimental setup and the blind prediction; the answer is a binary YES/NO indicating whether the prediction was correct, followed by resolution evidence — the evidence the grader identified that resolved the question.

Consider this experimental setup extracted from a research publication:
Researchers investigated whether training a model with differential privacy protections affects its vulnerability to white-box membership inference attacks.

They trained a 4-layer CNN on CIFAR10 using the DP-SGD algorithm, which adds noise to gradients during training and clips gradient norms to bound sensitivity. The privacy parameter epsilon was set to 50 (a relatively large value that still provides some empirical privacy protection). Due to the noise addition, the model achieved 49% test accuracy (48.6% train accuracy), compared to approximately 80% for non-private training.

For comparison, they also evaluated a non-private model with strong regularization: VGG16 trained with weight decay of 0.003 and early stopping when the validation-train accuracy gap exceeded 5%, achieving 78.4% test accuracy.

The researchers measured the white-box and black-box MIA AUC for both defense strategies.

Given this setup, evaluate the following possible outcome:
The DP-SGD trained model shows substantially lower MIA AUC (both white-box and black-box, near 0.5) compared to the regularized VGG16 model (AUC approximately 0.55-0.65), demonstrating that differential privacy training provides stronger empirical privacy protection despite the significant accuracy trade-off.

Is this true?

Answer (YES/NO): NO